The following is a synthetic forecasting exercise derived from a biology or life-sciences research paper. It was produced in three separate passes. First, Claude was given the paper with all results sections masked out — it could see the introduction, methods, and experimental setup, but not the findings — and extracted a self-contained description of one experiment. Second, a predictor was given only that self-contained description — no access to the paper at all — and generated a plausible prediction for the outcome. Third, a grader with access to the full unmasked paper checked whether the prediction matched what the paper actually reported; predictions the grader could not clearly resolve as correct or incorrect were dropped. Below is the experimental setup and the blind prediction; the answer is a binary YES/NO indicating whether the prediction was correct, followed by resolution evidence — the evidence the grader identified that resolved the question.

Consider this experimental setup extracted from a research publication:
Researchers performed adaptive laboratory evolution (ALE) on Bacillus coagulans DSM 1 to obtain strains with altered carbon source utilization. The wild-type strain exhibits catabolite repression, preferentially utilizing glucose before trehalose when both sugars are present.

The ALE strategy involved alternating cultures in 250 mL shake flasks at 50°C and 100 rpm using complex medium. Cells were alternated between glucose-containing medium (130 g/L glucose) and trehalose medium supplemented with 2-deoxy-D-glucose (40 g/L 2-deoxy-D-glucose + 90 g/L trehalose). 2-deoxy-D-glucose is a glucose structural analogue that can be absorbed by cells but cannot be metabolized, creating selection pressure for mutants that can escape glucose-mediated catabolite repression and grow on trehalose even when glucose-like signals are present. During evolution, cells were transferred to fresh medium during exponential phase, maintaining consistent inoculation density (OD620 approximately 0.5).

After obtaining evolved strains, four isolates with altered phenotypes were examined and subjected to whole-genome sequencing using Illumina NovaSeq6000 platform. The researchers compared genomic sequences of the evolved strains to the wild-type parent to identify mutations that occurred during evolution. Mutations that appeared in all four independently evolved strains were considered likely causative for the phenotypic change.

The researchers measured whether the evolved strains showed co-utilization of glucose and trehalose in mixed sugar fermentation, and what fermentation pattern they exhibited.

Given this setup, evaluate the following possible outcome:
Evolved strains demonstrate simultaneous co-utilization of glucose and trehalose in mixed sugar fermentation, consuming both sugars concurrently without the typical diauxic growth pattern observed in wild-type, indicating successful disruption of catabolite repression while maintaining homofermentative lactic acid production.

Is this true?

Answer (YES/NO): YES